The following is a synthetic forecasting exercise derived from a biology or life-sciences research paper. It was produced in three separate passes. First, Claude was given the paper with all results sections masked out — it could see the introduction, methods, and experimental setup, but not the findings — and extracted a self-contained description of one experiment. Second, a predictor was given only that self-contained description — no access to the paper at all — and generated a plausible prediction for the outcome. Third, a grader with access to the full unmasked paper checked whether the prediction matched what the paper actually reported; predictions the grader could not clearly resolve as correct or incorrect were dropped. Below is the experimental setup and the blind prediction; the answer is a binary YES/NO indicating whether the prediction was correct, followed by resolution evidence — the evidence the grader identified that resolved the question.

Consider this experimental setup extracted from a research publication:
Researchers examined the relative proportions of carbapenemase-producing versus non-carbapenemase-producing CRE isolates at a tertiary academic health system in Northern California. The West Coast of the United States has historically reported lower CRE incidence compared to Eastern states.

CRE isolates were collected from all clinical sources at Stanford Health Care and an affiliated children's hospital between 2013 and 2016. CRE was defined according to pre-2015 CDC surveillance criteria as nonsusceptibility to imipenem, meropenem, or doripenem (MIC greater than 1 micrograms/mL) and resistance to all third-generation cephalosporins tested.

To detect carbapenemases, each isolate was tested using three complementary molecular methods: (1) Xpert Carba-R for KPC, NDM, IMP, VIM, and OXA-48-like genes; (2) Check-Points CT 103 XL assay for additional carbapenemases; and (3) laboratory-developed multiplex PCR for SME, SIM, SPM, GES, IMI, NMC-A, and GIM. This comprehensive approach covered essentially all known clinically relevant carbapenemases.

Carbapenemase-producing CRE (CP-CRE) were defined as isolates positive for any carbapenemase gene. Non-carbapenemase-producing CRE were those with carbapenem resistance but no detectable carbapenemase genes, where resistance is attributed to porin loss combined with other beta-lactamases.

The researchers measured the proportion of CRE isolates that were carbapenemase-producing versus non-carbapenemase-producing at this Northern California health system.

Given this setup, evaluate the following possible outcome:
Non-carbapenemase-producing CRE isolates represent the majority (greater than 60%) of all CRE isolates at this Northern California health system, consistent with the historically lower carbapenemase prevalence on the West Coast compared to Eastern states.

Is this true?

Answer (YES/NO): YES